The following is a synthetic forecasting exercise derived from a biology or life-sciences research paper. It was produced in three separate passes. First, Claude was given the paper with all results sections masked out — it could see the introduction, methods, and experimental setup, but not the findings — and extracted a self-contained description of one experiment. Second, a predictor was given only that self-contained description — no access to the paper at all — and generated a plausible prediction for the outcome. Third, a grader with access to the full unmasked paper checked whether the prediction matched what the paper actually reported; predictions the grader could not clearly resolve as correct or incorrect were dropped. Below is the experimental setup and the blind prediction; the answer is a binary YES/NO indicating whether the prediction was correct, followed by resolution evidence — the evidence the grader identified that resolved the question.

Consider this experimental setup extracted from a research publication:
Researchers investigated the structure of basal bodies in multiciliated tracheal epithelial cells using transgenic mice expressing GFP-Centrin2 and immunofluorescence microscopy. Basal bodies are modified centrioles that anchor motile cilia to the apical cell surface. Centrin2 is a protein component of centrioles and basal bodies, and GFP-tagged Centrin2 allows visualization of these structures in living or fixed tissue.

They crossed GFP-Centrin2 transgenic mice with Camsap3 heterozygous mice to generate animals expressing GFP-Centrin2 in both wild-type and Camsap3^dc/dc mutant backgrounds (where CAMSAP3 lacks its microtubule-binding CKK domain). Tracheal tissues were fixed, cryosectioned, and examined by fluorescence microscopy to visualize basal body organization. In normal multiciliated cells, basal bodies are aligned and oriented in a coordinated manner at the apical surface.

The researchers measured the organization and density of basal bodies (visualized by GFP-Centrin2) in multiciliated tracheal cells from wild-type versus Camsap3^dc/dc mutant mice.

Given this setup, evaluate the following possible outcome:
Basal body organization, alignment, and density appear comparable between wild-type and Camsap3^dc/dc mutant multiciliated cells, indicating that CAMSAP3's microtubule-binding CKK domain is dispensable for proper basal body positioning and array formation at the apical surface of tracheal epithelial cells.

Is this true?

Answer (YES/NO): YES